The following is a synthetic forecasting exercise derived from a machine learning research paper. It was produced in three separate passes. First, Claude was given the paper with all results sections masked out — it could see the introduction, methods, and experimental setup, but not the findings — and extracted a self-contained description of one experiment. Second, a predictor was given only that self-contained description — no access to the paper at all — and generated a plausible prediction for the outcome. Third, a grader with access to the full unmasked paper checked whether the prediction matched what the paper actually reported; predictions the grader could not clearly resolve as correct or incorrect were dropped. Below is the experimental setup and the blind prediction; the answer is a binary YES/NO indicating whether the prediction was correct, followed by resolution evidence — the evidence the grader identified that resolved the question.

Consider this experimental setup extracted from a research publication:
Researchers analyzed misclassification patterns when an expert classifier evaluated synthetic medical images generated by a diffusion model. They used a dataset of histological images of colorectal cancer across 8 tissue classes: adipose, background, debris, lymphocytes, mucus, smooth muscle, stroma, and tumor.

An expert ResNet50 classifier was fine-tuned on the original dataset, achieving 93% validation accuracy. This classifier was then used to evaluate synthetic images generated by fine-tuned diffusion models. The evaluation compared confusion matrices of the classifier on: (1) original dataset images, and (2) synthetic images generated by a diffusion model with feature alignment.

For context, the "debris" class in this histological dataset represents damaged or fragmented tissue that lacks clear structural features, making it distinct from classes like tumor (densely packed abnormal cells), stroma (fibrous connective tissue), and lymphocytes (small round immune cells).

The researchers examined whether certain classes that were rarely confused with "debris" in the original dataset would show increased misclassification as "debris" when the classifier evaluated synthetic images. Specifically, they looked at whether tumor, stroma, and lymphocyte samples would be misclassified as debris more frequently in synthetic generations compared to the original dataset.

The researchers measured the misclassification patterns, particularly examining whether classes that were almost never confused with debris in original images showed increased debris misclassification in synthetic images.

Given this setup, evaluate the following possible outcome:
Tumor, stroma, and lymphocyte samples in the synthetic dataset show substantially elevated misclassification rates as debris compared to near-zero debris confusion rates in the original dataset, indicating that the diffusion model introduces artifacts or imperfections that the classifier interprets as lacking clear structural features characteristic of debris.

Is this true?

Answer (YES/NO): YES